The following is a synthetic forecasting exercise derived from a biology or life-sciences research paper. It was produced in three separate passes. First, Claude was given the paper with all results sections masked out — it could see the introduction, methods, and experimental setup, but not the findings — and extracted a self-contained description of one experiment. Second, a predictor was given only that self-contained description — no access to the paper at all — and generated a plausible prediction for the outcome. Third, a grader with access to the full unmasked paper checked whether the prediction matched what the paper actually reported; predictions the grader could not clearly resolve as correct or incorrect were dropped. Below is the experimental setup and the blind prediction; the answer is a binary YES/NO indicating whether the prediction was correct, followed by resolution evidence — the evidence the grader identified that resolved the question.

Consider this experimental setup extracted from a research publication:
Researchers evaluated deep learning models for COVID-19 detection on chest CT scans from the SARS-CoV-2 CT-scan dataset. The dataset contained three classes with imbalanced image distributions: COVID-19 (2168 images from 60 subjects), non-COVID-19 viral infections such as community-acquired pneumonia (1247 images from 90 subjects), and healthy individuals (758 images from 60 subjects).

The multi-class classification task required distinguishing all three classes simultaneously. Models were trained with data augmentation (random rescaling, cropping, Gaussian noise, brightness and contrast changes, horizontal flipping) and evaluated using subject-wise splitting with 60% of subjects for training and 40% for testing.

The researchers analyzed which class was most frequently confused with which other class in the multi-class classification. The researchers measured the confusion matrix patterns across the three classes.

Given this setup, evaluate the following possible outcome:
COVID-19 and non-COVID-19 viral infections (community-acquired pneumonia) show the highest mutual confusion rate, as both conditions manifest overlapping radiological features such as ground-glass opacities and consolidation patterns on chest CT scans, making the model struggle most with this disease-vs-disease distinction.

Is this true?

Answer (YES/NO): YES